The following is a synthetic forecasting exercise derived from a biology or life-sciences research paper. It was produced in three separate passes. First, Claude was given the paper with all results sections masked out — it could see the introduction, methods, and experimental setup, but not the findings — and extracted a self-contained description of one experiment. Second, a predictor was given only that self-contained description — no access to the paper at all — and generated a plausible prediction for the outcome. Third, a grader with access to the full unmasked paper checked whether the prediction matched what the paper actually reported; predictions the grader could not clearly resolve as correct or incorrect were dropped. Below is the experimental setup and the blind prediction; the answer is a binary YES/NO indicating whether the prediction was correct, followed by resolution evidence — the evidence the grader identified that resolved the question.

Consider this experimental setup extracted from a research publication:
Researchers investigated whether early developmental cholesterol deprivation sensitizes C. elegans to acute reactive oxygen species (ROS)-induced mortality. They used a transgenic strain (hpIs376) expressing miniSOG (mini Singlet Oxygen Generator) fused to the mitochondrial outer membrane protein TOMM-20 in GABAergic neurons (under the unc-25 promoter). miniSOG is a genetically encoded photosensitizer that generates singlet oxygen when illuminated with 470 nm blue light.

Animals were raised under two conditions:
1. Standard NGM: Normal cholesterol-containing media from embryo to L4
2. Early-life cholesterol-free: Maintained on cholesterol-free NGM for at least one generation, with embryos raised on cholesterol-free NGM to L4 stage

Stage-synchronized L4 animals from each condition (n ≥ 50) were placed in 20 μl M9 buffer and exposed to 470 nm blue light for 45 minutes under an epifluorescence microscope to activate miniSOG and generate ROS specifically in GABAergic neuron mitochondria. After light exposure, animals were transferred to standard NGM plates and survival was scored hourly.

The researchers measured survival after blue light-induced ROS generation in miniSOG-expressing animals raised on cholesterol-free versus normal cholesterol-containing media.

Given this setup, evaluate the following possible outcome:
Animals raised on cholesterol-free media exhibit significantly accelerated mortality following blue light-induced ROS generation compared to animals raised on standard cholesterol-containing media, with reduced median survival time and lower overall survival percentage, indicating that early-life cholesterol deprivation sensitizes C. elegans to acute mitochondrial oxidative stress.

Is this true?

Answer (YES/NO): NO